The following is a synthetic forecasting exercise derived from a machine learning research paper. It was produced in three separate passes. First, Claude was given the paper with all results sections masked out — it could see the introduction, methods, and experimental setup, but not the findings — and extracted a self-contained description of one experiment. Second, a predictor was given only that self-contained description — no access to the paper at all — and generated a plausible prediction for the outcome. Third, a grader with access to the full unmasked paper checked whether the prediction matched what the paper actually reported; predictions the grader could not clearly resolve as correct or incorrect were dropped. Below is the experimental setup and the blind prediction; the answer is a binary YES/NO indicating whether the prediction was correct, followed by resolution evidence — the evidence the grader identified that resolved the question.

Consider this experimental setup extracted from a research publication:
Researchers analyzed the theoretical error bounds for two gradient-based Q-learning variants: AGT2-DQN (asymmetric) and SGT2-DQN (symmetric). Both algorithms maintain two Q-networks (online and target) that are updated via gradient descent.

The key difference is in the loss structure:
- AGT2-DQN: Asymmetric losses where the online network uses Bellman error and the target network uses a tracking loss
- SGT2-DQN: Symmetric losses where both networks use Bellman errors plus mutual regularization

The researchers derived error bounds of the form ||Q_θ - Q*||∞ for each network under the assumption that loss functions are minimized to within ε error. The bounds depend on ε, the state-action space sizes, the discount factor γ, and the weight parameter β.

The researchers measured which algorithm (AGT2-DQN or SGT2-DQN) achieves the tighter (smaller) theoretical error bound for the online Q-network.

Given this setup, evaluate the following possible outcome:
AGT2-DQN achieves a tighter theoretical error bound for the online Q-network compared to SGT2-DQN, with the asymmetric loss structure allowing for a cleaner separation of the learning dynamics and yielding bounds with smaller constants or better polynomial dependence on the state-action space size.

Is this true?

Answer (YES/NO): NO